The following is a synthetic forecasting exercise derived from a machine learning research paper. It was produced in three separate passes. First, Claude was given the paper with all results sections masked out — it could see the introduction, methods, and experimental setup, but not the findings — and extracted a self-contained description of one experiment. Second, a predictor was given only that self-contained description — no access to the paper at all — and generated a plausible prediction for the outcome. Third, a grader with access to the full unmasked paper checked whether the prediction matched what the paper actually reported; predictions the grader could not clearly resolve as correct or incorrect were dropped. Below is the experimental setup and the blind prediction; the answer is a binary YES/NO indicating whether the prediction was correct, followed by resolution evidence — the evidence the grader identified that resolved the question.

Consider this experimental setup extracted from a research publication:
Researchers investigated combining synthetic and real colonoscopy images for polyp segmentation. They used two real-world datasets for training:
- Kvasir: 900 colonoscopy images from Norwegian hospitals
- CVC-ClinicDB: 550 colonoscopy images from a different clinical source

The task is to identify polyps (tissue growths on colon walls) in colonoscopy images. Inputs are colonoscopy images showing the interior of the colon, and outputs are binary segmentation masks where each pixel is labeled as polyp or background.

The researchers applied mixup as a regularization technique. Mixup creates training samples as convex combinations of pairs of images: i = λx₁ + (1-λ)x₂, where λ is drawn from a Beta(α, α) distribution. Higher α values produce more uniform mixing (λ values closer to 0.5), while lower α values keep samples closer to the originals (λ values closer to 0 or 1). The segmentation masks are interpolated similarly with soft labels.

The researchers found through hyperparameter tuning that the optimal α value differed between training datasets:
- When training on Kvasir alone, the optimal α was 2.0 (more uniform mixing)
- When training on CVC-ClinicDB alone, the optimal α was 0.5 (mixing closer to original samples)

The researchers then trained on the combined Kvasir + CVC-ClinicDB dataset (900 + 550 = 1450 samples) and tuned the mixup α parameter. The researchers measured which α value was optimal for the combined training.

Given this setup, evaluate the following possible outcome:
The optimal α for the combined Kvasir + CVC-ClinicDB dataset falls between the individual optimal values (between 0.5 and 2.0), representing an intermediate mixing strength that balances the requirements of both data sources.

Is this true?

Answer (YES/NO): NO